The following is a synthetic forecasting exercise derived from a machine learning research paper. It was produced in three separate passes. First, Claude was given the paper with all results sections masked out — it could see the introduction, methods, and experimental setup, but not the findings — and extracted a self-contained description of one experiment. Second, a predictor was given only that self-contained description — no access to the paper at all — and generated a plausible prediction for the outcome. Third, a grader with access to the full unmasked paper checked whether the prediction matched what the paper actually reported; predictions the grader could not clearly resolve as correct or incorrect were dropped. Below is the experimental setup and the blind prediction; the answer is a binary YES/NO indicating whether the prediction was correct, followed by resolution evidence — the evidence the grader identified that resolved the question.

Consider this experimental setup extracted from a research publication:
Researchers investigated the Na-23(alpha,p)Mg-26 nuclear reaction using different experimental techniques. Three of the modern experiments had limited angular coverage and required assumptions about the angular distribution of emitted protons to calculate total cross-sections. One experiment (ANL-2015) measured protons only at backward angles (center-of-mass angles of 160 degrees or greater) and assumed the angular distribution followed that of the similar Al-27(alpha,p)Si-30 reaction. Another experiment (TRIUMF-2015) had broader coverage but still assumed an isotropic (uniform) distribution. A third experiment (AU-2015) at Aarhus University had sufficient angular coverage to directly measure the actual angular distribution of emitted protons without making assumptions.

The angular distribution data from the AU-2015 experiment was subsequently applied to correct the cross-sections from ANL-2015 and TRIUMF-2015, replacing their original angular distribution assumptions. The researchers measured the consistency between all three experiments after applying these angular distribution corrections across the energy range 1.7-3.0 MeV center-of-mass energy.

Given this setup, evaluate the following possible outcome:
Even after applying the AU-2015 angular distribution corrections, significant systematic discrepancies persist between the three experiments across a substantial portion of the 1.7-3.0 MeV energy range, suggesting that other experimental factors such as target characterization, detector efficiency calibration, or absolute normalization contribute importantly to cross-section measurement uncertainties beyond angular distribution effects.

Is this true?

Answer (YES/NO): NO